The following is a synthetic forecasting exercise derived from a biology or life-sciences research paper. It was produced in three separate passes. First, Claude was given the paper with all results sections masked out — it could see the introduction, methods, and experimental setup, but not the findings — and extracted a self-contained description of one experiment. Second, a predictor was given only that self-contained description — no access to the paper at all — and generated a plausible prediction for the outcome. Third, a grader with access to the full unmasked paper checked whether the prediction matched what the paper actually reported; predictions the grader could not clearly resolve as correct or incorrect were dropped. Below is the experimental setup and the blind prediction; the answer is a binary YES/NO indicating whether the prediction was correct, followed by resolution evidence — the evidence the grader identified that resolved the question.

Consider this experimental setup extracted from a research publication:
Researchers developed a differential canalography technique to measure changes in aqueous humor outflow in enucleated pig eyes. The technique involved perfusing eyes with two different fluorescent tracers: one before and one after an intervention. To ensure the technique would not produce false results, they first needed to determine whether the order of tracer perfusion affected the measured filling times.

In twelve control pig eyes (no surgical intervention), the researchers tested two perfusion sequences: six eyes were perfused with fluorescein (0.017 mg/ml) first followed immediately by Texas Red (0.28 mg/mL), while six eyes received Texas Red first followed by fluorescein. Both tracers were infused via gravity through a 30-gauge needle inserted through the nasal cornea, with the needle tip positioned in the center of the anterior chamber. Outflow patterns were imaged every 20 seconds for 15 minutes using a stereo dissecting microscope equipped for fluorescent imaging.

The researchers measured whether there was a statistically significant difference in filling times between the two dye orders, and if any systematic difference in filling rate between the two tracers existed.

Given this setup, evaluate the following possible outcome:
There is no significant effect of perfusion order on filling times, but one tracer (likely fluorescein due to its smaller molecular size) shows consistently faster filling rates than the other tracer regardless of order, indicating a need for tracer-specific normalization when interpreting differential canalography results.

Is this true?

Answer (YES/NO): YES